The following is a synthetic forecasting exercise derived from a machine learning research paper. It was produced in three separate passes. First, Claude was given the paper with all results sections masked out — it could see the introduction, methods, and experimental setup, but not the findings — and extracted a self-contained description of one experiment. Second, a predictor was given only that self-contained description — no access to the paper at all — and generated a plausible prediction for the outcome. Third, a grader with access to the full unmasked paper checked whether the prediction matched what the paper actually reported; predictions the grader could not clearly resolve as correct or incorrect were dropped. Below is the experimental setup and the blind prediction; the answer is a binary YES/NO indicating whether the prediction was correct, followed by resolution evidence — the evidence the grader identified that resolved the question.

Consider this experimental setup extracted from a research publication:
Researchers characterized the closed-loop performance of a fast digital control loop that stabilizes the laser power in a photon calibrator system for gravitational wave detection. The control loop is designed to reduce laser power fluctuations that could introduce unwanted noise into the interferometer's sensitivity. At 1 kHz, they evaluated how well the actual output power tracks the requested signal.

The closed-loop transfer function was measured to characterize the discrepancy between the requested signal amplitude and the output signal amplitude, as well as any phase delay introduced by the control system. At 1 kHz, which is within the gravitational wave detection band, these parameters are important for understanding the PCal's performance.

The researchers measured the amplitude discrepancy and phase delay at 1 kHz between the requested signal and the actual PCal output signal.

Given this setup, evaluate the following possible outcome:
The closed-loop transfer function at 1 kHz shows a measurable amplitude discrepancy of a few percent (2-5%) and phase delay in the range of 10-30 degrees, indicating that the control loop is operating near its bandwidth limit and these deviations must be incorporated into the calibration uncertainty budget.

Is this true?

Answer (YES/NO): YES